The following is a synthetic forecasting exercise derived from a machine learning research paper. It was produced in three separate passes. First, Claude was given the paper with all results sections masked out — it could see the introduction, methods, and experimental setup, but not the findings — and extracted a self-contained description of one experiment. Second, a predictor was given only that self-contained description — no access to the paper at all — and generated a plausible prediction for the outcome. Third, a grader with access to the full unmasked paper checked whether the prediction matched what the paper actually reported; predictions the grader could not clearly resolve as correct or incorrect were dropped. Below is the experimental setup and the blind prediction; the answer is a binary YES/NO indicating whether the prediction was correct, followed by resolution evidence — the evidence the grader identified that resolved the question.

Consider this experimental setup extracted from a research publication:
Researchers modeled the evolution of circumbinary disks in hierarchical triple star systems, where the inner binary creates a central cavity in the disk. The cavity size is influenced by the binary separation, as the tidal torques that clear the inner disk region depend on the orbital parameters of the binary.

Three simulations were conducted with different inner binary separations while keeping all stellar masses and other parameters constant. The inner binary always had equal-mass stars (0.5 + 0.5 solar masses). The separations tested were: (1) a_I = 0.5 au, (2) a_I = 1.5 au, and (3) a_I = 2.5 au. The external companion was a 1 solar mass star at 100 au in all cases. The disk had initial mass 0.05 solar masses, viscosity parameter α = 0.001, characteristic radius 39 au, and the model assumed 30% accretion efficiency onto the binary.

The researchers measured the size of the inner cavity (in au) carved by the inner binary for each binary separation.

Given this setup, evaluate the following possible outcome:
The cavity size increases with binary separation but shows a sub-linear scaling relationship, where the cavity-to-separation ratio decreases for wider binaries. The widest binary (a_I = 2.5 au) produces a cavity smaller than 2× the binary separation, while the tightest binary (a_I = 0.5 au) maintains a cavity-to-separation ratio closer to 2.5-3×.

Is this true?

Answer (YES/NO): NO